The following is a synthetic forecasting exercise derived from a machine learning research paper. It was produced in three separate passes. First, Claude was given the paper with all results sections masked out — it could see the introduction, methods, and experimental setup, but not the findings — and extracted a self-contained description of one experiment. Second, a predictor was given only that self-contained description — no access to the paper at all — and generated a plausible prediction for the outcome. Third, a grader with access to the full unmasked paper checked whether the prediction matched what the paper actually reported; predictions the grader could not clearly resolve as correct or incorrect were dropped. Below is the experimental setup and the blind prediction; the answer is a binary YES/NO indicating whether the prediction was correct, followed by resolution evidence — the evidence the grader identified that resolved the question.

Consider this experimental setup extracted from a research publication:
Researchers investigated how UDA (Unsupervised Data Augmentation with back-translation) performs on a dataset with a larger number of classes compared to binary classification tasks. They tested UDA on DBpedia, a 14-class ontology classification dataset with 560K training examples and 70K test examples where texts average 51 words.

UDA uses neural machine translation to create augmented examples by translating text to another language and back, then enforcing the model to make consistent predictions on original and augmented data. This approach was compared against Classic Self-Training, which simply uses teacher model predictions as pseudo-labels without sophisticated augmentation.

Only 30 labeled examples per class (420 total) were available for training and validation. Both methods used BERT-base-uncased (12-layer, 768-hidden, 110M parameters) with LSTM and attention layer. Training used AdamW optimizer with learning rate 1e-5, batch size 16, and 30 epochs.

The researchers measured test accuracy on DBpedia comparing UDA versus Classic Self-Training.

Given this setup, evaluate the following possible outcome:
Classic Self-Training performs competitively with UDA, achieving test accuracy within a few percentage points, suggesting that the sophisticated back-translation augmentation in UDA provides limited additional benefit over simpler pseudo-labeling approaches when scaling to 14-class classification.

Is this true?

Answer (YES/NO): YES